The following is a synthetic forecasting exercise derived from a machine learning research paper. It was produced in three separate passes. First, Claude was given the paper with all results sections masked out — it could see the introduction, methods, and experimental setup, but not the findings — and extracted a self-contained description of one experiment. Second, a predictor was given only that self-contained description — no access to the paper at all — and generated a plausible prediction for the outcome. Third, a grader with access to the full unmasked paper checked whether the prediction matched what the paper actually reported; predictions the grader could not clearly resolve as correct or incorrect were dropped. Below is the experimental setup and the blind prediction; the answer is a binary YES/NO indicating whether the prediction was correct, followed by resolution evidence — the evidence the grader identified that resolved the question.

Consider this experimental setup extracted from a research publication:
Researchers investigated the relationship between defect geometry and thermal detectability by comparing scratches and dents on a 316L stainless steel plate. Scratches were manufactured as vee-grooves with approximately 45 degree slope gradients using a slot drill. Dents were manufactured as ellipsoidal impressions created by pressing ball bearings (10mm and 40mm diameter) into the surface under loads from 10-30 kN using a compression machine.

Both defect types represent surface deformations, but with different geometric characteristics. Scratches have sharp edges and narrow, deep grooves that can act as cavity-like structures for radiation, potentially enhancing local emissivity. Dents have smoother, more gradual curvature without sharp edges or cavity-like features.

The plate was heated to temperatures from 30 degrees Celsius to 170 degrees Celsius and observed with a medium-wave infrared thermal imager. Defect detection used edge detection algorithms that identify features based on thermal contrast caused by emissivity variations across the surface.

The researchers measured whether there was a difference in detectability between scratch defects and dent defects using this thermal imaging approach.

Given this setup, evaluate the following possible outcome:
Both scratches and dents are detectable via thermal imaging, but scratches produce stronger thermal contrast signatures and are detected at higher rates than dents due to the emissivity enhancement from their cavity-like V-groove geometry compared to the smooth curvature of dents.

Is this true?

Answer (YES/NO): NO